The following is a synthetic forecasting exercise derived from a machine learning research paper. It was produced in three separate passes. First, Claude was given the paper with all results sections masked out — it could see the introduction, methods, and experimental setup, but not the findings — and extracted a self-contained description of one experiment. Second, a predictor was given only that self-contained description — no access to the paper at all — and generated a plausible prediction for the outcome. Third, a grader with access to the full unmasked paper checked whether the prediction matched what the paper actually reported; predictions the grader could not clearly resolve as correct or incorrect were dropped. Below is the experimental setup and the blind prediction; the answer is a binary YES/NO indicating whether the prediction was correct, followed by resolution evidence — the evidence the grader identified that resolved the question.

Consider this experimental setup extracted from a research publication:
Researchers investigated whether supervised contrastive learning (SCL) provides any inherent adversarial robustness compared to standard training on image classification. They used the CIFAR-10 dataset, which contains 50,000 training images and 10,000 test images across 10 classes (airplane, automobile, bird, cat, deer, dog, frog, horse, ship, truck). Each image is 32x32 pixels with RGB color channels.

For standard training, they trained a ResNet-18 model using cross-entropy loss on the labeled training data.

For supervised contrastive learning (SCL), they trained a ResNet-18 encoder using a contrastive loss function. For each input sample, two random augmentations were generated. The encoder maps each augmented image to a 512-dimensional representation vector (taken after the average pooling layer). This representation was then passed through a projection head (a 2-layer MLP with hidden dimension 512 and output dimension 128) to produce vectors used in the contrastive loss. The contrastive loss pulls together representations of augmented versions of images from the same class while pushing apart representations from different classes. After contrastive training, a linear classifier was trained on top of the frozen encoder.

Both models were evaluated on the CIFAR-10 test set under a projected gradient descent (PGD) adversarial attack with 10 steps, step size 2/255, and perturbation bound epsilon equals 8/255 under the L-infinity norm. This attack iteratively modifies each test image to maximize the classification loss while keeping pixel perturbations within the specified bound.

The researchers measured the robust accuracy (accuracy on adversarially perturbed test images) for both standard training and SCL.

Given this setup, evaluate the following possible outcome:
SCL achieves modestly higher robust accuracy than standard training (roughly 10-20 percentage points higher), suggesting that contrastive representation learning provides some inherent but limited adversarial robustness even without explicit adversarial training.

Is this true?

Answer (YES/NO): YES